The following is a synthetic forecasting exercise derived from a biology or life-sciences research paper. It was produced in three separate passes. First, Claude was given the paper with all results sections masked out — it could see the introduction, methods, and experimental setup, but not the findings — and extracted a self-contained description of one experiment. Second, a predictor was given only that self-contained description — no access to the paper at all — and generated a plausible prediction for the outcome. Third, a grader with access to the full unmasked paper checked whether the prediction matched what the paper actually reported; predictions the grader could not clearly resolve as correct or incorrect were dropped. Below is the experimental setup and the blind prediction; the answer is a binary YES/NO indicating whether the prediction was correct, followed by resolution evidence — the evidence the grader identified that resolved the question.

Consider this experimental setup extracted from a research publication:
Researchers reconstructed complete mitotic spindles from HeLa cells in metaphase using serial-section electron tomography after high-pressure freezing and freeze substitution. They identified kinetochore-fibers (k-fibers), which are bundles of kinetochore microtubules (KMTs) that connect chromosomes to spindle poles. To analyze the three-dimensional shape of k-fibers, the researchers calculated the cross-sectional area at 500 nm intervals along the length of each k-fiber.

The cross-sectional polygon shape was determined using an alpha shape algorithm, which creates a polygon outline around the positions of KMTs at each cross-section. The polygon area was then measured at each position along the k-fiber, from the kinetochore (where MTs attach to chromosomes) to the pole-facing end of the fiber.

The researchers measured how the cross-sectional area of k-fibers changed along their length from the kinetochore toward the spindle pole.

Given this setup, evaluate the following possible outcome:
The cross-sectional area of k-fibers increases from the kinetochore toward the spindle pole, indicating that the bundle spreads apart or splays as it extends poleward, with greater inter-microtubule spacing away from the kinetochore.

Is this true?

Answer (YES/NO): YES